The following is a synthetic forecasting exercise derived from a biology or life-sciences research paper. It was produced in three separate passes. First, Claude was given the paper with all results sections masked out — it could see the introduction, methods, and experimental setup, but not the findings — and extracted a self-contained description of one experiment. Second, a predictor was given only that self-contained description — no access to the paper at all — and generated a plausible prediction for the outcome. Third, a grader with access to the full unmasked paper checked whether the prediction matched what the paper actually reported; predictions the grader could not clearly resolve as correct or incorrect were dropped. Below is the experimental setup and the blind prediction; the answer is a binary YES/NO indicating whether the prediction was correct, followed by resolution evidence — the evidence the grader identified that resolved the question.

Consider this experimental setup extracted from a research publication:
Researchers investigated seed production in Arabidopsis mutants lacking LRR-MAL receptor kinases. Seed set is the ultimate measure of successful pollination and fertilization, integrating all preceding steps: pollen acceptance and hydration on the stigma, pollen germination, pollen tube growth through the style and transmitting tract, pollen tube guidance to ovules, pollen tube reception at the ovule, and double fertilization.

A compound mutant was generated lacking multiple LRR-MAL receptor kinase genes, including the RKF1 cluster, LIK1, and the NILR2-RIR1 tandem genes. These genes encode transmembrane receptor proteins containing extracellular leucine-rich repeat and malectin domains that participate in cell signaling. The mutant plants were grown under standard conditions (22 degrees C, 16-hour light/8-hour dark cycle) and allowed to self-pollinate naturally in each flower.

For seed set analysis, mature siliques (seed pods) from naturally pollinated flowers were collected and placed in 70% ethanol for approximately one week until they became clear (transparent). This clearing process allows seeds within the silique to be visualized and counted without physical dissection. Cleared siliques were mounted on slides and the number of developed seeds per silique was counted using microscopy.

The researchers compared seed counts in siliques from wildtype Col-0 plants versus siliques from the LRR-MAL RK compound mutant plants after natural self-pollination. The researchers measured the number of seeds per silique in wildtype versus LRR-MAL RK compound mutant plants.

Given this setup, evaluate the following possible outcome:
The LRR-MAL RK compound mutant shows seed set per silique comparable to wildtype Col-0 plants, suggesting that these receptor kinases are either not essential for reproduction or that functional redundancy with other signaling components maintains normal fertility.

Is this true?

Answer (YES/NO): YES